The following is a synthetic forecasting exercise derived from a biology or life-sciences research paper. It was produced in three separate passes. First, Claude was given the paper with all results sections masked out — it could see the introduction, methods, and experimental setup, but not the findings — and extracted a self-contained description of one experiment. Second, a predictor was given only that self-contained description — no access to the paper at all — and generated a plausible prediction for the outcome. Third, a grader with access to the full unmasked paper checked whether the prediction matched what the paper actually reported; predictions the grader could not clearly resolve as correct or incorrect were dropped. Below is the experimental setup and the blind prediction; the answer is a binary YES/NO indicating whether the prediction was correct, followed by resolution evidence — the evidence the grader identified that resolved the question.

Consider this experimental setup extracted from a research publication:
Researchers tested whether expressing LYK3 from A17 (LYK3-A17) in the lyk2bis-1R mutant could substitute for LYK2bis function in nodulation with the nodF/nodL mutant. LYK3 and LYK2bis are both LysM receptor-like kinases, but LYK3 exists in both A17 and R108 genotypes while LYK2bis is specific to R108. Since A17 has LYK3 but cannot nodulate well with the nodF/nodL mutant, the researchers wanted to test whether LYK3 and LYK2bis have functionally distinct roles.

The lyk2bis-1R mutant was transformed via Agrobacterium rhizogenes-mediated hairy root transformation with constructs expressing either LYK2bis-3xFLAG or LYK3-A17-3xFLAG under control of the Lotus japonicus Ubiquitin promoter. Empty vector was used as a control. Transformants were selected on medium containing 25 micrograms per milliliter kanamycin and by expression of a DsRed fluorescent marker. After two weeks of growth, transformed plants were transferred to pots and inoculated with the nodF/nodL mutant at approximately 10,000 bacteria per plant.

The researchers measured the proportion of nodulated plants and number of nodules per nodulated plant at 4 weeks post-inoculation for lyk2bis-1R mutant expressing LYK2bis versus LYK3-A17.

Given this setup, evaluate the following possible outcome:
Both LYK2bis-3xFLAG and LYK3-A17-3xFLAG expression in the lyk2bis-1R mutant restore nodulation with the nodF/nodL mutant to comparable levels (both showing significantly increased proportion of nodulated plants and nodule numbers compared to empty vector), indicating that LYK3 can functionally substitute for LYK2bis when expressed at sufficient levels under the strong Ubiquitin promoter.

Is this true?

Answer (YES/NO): NO